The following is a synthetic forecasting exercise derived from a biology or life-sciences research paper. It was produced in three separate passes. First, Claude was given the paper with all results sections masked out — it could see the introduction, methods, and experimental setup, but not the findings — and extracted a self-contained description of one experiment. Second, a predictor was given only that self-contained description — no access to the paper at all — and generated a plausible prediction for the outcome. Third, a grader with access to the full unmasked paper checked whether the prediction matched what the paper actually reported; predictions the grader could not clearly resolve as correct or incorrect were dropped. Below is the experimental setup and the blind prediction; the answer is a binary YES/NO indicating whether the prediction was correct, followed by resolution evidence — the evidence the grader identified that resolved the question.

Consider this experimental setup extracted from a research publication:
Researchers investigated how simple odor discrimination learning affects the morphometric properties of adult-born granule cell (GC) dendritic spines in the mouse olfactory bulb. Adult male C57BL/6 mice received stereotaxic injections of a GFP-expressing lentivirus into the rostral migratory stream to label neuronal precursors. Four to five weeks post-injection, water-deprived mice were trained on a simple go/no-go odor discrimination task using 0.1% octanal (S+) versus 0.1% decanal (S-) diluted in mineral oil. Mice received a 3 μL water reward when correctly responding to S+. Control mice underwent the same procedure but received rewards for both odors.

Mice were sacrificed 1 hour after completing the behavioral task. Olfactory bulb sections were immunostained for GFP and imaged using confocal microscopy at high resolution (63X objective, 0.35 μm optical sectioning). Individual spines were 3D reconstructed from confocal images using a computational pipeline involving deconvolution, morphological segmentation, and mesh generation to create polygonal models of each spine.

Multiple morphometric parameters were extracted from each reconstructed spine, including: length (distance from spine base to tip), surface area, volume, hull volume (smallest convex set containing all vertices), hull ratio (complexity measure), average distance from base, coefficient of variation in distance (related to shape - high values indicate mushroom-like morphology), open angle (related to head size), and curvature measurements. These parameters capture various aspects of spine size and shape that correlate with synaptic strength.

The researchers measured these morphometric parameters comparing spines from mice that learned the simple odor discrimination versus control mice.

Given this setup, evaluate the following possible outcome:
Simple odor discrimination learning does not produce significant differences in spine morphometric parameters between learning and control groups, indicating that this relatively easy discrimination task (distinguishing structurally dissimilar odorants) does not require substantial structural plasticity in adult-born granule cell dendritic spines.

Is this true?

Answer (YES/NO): NO